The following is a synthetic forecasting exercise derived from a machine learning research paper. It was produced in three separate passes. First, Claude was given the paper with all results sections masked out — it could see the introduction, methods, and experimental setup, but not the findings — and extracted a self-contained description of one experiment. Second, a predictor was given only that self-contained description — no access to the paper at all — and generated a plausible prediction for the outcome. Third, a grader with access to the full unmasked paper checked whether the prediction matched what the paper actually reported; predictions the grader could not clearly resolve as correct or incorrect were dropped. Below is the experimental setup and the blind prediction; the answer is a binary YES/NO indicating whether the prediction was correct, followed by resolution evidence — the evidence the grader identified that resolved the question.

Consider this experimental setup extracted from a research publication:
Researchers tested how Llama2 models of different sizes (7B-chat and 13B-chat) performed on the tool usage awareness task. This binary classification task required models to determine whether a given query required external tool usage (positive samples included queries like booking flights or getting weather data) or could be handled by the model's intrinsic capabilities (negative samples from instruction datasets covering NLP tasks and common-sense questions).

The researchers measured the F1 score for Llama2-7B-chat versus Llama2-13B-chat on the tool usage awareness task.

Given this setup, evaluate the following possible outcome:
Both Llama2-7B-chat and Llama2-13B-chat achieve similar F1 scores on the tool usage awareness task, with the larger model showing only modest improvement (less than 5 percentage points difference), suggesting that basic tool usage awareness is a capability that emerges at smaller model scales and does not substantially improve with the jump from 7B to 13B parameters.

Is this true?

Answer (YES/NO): NO